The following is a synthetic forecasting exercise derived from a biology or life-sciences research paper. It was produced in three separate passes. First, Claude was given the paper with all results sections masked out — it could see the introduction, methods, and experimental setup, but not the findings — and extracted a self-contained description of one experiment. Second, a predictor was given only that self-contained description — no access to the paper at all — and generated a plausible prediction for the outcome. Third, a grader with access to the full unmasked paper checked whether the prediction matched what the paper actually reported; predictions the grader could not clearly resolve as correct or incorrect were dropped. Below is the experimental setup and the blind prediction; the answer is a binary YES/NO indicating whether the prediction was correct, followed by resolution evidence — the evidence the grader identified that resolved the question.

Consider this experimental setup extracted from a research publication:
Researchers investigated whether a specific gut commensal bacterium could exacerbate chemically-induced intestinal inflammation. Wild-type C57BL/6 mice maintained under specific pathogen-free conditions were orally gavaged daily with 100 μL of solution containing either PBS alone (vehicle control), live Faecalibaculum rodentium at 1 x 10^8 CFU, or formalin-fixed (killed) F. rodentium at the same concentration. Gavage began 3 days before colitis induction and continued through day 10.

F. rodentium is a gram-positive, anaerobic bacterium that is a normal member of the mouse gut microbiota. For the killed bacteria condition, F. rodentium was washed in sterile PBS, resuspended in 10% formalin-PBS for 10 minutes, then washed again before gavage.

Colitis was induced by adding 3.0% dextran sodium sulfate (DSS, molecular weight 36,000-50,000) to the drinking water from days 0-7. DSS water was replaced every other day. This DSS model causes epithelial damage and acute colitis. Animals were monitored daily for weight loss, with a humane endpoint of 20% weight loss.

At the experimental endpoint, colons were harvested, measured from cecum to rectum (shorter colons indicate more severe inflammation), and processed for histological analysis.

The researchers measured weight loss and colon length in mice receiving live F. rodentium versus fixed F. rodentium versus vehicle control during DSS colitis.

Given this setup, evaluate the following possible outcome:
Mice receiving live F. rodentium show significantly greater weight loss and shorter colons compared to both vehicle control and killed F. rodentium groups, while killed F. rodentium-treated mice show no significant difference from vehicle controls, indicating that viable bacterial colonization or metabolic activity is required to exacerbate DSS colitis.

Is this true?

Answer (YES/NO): NO